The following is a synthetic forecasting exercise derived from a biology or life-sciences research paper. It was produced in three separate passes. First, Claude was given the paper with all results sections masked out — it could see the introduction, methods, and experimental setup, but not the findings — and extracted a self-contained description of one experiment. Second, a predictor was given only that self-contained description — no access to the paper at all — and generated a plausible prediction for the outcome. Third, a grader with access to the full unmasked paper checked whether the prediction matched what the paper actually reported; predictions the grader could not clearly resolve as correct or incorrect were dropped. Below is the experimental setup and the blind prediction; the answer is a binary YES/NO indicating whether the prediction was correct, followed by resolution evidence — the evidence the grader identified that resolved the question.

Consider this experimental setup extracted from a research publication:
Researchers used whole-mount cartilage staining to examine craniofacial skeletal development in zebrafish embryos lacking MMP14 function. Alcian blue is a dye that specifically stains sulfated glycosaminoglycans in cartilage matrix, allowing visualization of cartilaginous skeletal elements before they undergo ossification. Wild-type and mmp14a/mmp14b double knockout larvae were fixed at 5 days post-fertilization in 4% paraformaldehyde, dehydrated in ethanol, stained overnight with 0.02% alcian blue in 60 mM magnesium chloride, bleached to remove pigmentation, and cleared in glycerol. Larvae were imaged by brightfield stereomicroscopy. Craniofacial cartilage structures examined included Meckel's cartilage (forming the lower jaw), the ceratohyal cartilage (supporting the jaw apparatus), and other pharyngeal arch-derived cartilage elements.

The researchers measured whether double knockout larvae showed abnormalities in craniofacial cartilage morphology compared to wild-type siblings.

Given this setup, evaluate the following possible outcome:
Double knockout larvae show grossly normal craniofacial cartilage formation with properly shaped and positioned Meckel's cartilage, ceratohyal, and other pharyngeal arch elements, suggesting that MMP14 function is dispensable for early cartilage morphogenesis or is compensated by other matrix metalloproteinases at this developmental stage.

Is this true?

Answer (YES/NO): YES